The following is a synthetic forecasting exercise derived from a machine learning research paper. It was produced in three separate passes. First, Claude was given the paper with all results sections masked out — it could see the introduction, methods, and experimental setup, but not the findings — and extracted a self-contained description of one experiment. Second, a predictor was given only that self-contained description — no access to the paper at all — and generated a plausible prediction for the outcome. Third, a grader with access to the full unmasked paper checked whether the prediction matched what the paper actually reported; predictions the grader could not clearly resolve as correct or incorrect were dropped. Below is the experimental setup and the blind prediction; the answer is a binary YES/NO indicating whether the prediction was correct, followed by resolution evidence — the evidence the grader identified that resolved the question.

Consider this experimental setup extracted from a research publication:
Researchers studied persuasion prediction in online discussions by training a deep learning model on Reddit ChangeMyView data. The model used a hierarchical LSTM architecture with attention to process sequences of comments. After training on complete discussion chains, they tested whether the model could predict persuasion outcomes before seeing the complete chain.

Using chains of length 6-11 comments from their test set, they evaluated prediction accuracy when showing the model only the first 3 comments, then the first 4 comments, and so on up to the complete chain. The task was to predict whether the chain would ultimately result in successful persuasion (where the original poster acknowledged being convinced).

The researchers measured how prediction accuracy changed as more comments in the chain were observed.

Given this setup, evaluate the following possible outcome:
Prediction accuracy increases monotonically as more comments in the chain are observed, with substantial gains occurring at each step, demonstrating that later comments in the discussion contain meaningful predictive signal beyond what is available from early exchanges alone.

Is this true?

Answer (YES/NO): NO